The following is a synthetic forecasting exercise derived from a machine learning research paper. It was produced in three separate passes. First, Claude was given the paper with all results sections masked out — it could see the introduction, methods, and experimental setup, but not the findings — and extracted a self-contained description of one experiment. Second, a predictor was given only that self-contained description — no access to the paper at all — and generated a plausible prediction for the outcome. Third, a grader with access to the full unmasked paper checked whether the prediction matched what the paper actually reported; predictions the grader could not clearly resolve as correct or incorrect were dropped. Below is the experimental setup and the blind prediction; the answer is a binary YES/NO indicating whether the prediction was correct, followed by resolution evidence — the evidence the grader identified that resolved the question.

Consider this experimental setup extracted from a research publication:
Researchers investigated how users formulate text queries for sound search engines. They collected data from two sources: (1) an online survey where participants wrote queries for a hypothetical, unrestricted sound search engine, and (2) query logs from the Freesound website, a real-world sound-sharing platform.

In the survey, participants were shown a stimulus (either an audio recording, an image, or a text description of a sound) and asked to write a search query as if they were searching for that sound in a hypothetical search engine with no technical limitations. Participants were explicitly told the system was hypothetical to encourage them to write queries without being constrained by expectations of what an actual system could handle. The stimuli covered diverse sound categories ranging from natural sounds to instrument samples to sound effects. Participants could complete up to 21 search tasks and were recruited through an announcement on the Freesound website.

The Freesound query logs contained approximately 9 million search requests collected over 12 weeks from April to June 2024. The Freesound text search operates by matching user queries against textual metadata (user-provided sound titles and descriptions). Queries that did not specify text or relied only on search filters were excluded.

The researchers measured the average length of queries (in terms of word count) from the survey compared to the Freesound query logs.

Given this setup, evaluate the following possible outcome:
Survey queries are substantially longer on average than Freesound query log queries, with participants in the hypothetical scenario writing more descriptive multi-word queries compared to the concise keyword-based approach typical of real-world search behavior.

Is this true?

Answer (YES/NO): YES